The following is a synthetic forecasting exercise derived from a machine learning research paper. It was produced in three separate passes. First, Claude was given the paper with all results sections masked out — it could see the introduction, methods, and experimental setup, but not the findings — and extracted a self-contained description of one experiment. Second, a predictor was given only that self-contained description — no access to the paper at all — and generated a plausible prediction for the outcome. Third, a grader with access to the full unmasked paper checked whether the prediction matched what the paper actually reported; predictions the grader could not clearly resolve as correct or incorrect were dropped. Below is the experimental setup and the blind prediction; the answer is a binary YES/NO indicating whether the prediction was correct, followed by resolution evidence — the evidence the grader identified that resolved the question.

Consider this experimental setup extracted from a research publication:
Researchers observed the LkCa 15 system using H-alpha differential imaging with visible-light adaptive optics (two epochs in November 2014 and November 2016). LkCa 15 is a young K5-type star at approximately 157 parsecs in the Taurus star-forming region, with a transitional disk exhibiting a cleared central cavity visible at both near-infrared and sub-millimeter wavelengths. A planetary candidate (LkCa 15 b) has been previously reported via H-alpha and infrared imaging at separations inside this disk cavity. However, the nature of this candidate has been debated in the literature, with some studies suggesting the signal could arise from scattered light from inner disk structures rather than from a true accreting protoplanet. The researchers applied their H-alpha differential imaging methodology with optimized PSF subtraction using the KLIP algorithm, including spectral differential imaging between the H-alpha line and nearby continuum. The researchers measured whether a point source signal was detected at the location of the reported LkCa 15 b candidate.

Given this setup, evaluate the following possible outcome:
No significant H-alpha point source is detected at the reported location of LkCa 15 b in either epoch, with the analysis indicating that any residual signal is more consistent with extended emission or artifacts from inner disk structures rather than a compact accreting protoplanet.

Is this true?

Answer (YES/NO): NO